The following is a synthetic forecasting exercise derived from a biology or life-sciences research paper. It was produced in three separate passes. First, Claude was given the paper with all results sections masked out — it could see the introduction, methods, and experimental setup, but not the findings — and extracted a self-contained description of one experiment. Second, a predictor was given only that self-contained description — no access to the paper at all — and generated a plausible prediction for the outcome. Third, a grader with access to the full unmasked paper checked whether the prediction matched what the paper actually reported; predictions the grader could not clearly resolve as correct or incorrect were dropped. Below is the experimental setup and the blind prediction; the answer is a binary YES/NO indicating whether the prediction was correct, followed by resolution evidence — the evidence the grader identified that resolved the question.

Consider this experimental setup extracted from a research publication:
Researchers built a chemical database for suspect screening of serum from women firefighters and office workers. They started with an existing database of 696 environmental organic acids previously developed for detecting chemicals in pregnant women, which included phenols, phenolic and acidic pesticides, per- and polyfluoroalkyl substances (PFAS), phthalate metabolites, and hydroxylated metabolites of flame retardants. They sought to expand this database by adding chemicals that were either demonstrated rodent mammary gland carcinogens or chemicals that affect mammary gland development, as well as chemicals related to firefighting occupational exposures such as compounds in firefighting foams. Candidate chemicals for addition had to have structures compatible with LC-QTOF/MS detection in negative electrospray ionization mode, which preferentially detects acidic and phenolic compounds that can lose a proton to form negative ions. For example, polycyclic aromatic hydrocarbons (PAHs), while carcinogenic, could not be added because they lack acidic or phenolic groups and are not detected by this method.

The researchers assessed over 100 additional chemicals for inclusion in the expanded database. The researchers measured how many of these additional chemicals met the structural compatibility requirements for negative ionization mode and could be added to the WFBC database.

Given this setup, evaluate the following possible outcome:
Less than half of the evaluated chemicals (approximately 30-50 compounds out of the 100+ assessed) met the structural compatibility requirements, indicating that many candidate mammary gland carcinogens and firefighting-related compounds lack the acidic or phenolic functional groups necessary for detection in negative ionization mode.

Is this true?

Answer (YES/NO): YES